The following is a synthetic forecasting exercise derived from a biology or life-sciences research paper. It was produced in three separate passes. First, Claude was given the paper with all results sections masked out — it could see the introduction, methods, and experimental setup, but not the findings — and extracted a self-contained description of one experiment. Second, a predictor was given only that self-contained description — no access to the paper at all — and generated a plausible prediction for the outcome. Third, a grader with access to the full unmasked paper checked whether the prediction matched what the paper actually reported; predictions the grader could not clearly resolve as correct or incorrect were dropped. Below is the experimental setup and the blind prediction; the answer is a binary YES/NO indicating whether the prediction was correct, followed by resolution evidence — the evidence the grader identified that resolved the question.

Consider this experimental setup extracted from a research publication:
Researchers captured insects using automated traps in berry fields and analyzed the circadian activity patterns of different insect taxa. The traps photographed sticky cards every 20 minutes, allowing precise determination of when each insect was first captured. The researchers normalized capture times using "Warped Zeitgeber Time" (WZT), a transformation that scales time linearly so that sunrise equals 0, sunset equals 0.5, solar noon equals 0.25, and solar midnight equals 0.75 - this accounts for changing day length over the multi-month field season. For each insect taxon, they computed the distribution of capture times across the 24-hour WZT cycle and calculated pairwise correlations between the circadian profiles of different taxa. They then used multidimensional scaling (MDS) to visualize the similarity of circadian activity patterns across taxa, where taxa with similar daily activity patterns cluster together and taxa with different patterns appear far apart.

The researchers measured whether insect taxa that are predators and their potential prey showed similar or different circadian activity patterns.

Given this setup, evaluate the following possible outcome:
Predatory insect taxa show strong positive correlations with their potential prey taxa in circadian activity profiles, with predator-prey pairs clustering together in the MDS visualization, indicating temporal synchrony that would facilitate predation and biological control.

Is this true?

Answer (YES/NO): NO